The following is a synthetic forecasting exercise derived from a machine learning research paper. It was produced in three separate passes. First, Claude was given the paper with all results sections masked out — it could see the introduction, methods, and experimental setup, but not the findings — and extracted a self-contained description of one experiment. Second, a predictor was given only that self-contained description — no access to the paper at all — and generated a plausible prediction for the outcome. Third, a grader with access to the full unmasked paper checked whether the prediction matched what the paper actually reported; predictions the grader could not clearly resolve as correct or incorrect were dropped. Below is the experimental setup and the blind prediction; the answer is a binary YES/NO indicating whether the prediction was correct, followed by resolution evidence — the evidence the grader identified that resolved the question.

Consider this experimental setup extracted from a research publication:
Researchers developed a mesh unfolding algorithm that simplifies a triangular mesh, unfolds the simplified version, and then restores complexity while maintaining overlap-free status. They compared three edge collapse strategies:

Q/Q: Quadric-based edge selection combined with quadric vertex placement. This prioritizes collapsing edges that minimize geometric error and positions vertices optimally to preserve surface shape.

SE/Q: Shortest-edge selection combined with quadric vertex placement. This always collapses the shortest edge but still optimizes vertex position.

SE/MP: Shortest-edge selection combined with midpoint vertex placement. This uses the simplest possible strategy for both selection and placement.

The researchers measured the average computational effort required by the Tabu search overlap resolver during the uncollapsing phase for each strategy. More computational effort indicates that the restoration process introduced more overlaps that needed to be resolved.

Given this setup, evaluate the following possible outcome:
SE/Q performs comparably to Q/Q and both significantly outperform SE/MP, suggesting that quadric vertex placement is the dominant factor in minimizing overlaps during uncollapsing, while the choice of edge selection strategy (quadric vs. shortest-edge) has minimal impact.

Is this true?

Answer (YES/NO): NO